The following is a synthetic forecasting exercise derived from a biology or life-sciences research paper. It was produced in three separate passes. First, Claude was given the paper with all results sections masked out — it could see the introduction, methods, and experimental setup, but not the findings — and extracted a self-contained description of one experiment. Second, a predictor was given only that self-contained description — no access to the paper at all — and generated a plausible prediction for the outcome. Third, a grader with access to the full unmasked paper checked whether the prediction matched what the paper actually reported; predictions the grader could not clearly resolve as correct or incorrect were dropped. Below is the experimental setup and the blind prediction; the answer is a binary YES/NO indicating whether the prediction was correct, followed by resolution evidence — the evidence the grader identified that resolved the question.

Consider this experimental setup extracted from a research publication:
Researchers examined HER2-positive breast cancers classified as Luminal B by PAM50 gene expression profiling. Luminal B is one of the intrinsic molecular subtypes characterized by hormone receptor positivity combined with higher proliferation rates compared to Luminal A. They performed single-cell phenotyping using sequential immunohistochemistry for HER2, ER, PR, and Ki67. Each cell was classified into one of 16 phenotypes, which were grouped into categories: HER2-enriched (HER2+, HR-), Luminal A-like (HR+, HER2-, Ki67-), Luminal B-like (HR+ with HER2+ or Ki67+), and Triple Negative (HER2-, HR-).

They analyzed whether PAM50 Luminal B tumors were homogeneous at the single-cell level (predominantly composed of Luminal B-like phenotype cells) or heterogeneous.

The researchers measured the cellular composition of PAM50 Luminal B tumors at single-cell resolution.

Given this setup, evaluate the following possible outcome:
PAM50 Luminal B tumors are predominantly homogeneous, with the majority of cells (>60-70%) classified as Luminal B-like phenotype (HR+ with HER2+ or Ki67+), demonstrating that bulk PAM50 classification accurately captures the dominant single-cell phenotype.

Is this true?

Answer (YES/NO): NO